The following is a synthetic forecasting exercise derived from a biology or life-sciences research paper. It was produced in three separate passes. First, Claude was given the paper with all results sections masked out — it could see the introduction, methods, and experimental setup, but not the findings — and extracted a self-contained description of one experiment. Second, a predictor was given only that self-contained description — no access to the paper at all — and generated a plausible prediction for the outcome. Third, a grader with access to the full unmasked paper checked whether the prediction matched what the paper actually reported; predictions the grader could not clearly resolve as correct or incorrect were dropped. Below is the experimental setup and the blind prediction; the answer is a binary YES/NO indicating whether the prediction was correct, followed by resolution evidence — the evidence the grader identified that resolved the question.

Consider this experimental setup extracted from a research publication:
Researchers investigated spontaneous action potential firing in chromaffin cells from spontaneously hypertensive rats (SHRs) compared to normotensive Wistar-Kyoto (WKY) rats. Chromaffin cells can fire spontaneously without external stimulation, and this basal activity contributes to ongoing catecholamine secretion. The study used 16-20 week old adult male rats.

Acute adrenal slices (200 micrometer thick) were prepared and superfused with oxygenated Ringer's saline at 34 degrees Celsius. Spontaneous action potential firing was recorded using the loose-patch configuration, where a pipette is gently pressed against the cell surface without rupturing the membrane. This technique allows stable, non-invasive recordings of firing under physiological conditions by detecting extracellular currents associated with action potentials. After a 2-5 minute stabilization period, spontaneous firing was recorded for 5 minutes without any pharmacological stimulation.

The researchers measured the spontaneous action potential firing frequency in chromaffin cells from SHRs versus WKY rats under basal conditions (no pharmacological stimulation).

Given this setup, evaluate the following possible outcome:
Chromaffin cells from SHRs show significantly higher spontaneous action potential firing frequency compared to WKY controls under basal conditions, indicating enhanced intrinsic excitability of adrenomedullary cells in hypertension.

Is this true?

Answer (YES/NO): NO